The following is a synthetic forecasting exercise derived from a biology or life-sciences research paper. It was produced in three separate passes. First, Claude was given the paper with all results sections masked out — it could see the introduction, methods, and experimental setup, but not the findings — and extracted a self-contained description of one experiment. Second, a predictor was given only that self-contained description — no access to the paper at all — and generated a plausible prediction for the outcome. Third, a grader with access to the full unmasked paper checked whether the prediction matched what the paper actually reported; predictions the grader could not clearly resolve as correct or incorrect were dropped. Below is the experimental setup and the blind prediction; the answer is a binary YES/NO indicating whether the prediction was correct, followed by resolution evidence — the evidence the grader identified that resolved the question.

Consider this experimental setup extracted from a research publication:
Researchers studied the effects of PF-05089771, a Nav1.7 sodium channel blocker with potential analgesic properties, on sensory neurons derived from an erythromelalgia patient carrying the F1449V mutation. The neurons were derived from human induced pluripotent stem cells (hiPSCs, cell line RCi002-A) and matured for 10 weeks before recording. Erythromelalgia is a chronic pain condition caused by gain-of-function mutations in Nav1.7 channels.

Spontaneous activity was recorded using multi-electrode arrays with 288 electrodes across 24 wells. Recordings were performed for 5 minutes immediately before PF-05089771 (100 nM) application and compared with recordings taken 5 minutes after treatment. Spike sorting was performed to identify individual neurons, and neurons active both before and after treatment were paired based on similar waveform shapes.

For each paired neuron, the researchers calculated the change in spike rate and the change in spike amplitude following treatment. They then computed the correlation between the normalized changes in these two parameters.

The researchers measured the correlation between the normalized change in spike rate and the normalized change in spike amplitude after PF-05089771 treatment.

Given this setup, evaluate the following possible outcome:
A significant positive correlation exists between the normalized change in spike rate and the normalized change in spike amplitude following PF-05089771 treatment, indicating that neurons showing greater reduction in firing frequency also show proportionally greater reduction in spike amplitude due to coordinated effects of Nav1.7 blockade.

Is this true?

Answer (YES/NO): NO